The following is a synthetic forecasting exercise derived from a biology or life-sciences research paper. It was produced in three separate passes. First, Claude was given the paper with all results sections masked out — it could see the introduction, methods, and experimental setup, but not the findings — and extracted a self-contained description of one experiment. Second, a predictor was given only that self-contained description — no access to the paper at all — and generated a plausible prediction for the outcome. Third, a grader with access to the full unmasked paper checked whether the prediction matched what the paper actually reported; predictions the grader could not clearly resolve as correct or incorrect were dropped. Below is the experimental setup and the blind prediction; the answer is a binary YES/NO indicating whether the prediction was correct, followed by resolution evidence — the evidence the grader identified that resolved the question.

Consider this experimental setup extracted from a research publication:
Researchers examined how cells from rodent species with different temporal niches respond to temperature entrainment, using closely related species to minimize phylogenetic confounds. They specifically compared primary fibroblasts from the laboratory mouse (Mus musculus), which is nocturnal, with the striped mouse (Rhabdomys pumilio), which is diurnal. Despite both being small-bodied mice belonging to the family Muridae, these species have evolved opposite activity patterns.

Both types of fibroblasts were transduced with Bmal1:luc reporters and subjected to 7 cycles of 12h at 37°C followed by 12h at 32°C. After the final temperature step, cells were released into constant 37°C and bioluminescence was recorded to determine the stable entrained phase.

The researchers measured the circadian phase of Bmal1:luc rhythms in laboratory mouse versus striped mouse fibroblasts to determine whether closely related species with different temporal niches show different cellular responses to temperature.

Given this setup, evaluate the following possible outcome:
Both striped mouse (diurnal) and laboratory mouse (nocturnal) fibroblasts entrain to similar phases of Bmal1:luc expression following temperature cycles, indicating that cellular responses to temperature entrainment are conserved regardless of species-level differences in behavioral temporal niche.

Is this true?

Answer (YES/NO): NO